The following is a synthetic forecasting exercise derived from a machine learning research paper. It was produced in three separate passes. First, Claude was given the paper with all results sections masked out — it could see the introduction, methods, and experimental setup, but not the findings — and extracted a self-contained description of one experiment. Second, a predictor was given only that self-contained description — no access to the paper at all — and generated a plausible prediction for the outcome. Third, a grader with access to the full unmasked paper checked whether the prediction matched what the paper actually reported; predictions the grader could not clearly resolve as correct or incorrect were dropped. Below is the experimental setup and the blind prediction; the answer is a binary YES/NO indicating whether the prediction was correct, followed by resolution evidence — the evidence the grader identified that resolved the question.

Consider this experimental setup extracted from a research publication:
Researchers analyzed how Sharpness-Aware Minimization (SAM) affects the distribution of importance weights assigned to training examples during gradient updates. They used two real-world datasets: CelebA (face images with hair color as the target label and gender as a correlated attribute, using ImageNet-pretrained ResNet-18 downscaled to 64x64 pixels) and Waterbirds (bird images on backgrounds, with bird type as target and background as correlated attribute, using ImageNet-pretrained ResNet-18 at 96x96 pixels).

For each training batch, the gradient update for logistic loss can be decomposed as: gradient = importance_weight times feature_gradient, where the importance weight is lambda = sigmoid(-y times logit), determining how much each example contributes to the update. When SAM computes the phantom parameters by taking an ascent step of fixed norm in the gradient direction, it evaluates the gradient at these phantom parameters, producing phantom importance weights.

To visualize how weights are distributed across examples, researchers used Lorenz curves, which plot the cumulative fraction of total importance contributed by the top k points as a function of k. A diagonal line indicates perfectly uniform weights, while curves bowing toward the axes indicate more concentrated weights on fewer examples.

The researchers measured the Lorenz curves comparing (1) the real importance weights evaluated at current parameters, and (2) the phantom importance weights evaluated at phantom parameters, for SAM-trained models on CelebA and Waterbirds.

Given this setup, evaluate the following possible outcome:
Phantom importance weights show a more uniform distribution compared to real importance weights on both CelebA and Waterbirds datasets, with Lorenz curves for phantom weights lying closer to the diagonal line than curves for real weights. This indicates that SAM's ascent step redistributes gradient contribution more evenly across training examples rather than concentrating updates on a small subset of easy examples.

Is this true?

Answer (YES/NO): YES